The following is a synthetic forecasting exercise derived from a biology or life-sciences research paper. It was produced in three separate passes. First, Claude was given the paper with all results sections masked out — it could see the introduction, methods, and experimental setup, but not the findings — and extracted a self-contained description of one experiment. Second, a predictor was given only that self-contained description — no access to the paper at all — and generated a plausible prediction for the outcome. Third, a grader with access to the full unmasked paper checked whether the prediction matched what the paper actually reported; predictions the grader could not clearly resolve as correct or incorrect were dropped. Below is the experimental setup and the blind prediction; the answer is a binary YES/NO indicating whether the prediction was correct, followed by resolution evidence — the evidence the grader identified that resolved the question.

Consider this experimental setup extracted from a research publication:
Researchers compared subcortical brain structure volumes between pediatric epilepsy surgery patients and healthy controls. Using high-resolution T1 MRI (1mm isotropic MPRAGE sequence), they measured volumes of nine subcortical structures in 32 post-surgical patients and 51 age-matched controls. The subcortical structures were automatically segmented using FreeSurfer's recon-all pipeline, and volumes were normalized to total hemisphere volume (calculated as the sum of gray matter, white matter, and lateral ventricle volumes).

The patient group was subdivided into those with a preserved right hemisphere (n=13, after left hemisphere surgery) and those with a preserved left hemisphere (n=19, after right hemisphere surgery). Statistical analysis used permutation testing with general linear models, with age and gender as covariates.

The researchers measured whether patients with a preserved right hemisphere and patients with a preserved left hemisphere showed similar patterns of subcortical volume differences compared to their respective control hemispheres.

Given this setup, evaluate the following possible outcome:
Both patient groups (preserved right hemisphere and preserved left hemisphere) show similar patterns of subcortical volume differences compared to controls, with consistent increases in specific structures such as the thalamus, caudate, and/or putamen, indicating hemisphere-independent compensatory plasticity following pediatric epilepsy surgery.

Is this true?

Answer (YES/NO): NO